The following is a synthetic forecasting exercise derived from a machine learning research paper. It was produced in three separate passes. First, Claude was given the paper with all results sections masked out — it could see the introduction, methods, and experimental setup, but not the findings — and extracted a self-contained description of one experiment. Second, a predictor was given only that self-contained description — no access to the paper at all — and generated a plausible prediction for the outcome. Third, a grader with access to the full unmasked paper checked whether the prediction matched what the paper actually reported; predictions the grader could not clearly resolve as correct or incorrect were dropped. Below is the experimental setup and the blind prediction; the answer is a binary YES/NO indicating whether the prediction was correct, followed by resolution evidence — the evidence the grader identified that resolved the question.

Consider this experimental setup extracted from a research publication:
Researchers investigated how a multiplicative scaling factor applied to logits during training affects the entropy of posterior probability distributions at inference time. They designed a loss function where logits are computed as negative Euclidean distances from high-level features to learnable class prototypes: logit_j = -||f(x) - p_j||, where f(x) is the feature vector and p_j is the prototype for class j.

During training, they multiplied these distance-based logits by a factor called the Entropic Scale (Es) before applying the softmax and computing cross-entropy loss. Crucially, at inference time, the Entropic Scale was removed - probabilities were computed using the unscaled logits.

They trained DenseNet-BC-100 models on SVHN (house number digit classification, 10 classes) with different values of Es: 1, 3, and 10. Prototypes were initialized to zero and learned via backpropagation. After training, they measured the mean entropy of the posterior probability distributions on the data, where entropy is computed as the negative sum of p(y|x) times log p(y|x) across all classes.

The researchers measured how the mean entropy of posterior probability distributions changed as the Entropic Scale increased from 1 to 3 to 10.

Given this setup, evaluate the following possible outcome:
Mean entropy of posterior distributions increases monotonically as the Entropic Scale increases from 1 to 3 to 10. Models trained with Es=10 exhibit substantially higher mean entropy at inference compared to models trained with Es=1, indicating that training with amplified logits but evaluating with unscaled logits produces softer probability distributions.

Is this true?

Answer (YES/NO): YES